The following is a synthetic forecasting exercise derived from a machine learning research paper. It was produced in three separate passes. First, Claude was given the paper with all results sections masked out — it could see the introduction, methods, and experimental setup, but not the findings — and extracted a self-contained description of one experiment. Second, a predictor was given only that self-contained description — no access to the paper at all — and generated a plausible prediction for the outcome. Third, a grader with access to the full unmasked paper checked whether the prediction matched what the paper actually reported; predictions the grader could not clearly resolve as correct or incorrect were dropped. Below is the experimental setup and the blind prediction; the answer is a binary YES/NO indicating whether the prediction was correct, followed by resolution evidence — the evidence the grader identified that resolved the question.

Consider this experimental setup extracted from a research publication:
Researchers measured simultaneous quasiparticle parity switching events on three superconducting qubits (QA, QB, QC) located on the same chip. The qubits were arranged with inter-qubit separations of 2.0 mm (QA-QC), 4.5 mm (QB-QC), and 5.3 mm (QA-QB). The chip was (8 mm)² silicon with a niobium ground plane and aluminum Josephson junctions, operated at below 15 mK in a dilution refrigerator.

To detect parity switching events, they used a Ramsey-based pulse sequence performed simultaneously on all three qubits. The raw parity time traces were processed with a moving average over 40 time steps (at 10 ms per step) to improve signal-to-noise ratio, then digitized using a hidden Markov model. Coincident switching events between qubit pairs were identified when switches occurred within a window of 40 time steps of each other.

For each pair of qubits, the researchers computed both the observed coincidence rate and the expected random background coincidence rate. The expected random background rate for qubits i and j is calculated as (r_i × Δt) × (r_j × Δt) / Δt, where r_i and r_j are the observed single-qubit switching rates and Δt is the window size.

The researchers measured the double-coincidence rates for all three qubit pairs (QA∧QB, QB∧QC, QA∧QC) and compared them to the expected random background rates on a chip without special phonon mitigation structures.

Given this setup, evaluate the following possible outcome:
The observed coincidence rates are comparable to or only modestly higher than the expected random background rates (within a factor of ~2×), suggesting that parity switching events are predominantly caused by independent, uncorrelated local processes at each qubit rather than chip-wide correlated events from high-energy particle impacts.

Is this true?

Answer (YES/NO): NO